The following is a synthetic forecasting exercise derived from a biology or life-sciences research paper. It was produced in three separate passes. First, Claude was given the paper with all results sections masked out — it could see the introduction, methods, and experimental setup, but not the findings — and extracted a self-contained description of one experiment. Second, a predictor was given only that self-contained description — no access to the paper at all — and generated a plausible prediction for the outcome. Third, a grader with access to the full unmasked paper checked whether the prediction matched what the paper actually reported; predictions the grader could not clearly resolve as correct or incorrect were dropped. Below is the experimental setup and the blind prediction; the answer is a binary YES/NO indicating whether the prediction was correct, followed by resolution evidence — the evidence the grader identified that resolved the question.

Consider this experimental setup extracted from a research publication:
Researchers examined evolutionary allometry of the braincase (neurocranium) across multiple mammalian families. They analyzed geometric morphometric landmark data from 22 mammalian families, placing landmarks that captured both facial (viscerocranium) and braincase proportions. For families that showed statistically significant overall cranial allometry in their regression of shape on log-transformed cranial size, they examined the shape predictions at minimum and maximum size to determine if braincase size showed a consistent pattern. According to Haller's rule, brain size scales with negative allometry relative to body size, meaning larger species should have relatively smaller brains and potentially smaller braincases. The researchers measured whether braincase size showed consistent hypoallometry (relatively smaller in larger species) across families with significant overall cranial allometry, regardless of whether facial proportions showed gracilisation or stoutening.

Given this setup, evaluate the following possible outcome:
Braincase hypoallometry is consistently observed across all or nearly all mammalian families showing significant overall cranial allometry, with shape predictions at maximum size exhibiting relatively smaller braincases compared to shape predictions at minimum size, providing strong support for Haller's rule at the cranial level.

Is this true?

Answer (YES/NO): YES